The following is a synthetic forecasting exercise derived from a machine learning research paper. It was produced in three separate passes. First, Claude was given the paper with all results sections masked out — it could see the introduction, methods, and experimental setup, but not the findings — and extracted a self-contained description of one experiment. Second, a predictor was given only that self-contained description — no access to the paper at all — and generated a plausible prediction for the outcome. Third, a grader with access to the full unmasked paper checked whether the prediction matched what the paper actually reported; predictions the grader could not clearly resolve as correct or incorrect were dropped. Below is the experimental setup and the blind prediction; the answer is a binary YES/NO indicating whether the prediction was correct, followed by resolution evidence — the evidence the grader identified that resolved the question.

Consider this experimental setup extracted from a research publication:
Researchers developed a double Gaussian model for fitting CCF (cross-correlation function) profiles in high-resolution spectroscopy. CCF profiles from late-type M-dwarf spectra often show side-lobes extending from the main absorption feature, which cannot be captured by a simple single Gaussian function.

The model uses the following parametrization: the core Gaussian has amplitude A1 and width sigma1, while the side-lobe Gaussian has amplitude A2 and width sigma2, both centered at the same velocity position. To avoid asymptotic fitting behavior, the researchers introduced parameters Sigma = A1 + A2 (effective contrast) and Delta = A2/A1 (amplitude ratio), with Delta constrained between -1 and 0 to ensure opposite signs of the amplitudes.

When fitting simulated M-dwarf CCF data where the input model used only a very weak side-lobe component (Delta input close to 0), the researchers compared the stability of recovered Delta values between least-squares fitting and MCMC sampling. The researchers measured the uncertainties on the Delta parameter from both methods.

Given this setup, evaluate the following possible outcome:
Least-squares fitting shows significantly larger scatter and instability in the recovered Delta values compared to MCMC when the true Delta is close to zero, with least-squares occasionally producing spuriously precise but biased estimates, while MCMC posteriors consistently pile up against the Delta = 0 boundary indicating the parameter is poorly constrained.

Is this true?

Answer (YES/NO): NO